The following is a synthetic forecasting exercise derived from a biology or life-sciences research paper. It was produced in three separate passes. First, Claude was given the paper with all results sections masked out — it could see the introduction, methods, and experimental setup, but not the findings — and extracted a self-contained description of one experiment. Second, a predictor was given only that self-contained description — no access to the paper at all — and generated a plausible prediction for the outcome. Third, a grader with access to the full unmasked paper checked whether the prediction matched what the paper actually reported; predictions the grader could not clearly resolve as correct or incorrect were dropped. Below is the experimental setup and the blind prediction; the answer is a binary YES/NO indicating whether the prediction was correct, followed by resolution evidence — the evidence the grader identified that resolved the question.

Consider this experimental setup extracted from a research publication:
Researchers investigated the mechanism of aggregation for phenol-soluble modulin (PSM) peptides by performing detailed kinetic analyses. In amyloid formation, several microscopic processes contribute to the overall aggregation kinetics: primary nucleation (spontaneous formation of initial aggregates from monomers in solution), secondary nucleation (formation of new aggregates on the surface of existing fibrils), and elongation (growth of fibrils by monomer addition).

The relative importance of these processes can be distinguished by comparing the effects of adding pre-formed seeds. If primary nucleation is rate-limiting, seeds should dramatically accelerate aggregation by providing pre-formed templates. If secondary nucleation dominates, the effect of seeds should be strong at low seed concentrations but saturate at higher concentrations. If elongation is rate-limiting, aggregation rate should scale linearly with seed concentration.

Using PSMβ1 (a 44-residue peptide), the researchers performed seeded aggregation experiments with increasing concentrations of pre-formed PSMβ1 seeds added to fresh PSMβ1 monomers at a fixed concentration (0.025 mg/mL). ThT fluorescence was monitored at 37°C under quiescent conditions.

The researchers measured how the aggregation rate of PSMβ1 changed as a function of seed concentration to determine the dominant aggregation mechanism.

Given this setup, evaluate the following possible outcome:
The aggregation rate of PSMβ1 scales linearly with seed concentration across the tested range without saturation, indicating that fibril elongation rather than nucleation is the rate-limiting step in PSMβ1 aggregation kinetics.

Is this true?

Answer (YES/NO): NO